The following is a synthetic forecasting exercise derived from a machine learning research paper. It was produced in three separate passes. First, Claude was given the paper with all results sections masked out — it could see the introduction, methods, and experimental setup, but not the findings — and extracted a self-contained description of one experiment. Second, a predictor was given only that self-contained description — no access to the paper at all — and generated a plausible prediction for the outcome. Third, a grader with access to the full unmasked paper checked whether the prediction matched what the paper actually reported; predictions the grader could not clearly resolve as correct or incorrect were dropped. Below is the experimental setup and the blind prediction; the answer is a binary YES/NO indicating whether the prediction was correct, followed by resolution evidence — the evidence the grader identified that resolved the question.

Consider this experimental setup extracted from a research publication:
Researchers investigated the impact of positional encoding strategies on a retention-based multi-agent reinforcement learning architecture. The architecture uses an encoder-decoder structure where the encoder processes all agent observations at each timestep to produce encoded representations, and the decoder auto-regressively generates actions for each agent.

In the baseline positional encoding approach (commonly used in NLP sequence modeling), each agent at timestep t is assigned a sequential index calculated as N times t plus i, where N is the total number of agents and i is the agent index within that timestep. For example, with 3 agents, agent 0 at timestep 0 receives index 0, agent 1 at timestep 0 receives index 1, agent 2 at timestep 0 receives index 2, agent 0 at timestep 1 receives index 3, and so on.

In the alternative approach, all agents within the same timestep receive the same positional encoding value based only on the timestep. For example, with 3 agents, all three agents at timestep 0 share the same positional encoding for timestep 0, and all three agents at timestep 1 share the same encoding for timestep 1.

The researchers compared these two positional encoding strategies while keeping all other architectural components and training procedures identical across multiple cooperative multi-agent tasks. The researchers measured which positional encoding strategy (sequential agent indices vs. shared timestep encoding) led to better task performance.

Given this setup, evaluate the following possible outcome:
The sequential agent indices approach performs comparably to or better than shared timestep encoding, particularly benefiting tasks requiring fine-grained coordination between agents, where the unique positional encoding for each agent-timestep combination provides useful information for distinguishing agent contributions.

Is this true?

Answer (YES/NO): NO